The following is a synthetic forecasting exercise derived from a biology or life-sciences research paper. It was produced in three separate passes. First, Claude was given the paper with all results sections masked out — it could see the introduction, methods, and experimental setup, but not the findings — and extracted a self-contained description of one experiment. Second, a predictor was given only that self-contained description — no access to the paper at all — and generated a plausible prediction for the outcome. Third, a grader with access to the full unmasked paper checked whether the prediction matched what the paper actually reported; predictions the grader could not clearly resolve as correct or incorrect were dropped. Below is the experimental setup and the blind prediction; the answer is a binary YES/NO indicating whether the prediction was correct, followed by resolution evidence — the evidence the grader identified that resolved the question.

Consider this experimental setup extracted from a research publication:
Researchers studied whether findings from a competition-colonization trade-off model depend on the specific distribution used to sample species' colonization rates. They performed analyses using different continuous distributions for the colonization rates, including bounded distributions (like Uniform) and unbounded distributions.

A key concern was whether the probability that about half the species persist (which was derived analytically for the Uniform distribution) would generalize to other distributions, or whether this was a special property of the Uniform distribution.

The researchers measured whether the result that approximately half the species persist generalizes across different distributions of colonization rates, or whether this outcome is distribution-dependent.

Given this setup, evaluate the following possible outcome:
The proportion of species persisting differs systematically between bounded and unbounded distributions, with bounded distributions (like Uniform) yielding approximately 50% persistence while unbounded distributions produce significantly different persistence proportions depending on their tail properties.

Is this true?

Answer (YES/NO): NO